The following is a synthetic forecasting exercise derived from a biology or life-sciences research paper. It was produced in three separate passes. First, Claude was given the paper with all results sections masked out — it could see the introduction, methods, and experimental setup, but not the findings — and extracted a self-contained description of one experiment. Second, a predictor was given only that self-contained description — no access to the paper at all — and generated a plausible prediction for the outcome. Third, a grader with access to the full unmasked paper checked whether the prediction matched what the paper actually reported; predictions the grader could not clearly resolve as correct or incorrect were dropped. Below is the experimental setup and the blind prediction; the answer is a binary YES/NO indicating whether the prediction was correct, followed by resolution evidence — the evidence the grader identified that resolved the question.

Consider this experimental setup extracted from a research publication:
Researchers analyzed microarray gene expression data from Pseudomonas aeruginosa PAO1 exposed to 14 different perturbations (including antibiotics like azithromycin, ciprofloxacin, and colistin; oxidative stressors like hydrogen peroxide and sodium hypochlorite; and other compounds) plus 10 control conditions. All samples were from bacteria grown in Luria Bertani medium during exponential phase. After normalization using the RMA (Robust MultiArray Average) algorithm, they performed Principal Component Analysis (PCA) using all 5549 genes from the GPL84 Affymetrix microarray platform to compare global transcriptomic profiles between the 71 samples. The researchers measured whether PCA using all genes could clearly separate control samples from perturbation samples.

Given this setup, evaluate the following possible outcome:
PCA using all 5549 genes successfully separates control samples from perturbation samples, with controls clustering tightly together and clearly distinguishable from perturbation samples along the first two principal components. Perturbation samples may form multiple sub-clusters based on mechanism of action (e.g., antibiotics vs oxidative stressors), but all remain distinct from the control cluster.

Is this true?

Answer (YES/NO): NO